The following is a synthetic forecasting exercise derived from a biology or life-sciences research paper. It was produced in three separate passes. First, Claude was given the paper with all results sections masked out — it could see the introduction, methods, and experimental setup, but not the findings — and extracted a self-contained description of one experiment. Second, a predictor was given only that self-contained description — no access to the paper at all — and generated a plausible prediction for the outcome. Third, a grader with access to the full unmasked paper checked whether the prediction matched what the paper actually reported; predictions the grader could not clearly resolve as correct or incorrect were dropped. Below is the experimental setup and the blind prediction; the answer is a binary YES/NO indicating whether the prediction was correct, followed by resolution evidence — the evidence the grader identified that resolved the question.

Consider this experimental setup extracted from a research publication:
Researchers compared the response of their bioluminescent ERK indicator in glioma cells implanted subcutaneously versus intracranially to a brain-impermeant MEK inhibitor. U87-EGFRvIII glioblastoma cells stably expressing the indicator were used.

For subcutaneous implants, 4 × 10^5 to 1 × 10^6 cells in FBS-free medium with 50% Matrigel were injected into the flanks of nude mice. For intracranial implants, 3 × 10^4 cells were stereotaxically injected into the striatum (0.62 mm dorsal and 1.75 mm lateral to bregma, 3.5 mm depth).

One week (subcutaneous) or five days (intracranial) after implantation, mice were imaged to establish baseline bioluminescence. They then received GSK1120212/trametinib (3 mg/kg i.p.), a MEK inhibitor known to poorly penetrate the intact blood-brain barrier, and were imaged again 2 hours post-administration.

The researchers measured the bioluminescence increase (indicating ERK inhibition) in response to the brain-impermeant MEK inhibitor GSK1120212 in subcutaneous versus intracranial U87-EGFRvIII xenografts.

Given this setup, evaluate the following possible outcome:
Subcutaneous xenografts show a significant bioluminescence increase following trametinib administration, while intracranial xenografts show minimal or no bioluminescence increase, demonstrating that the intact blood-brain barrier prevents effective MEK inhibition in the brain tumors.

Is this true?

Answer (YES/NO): NO